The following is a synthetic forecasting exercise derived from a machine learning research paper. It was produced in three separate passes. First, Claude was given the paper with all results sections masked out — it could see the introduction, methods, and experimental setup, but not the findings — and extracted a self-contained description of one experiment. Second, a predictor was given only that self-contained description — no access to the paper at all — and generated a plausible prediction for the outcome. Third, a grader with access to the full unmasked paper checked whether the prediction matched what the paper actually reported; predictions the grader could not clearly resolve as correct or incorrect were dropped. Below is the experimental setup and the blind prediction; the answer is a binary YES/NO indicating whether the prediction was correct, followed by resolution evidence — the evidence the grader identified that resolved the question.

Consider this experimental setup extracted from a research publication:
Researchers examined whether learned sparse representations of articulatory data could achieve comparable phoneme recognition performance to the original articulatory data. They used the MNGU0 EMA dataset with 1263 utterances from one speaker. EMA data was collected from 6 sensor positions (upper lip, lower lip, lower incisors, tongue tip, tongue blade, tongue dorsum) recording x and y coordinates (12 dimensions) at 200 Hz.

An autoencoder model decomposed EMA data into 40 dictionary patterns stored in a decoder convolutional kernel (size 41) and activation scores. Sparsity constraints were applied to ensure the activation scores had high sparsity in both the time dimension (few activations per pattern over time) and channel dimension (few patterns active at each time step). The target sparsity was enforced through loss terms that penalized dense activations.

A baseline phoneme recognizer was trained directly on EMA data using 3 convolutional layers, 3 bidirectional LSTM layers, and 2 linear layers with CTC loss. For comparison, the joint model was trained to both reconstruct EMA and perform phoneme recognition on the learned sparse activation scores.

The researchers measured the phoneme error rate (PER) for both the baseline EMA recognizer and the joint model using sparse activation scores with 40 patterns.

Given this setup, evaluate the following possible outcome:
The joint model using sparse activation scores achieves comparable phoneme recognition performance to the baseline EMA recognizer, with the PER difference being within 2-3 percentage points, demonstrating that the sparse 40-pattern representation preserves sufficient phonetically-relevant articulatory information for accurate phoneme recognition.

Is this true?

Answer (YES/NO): YES